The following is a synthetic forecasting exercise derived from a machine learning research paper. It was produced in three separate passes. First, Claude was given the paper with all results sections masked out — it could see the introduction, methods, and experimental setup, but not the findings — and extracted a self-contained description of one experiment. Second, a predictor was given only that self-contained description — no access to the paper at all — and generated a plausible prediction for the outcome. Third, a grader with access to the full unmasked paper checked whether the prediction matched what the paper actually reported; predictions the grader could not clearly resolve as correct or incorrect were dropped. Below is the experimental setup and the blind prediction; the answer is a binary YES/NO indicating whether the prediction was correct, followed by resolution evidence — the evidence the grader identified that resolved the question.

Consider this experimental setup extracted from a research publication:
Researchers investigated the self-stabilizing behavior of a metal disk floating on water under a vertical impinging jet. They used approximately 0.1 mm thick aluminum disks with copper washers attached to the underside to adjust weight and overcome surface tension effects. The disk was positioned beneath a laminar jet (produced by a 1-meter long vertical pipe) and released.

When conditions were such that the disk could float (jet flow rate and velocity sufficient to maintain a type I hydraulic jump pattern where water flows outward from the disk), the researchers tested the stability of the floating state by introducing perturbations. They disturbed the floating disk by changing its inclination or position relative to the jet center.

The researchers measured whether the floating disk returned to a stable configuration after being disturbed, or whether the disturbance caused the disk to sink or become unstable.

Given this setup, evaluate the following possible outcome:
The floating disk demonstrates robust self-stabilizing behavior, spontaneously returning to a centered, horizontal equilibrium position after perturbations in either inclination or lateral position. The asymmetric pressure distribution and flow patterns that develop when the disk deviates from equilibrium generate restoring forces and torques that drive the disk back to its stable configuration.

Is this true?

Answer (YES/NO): NO